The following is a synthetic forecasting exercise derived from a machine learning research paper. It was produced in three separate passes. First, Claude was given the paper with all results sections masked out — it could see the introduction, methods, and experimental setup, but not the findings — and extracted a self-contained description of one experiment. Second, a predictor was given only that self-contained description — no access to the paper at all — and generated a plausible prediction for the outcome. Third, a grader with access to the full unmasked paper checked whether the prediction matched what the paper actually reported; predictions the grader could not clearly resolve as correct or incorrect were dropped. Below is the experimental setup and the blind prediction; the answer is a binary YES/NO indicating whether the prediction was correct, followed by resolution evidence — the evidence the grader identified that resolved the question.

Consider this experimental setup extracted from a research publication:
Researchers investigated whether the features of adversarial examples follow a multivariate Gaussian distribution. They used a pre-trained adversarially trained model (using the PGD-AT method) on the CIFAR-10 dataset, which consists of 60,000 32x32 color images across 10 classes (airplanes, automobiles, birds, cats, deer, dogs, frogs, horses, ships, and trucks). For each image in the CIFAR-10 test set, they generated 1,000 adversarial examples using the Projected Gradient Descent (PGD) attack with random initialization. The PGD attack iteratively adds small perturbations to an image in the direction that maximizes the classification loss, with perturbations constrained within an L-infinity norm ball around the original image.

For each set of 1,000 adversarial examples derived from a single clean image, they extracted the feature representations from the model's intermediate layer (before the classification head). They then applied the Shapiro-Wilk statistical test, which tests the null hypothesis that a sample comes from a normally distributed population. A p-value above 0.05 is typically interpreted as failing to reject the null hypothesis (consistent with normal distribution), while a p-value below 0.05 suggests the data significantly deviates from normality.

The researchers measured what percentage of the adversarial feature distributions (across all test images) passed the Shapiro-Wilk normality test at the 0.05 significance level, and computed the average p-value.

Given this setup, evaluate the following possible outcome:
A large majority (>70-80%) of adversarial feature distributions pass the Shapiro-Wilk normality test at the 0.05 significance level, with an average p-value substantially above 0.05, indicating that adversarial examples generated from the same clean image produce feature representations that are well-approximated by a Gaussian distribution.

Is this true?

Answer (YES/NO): YES